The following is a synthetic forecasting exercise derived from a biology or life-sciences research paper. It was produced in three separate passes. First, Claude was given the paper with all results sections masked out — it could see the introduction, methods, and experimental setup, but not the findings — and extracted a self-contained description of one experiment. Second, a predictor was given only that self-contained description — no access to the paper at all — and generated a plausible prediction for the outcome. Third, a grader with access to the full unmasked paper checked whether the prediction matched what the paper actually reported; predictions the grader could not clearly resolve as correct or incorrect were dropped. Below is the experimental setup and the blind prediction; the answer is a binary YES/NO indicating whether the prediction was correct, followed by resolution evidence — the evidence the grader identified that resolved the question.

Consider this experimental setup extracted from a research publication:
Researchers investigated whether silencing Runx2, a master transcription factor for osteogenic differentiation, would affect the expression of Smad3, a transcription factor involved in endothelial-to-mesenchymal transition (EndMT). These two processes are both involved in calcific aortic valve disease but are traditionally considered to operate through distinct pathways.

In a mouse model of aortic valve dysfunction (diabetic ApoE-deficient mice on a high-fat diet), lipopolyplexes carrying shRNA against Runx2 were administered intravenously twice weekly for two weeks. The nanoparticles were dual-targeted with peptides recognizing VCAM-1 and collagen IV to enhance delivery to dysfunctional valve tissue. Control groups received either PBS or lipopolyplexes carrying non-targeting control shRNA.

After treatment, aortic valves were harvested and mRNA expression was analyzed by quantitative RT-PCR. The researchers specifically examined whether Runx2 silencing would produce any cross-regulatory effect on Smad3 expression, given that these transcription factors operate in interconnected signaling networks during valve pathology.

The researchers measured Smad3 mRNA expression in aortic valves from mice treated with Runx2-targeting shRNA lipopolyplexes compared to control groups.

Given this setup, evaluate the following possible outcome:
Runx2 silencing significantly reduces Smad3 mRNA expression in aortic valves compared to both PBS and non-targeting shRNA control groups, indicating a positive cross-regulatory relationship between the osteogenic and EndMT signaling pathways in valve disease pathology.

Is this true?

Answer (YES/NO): YES